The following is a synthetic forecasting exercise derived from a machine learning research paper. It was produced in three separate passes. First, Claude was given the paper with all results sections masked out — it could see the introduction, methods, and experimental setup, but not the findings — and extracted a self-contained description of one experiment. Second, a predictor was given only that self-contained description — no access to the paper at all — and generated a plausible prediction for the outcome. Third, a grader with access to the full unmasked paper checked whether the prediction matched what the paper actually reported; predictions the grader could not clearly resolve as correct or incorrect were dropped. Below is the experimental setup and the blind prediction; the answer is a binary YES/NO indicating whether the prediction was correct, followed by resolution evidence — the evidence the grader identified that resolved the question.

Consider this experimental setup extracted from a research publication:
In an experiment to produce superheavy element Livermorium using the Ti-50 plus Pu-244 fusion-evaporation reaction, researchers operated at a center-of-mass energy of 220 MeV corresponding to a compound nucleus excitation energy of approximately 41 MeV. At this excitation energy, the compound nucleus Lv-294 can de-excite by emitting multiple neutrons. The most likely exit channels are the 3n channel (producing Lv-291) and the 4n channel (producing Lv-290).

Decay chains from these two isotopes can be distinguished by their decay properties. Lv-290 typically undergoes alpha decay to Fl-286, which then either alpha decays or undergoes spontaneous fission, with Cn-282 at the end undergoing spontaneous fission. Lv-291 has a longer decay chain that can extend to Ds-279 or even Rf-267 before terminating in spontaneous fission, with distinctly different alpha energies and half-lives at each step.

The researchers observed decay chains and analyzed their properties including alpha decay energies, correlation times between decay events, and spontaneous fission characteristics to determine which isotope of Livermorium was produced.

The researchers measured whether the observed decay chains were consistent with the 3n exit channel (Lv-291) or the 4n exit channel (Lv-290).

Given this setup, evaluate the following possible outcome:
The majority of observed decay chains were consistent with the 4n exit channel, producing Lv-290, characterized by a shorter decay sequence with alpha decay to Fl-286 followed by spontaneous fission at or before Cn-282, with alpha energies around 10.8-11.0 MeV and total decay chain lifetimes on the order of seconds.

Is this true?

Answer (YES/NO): YES